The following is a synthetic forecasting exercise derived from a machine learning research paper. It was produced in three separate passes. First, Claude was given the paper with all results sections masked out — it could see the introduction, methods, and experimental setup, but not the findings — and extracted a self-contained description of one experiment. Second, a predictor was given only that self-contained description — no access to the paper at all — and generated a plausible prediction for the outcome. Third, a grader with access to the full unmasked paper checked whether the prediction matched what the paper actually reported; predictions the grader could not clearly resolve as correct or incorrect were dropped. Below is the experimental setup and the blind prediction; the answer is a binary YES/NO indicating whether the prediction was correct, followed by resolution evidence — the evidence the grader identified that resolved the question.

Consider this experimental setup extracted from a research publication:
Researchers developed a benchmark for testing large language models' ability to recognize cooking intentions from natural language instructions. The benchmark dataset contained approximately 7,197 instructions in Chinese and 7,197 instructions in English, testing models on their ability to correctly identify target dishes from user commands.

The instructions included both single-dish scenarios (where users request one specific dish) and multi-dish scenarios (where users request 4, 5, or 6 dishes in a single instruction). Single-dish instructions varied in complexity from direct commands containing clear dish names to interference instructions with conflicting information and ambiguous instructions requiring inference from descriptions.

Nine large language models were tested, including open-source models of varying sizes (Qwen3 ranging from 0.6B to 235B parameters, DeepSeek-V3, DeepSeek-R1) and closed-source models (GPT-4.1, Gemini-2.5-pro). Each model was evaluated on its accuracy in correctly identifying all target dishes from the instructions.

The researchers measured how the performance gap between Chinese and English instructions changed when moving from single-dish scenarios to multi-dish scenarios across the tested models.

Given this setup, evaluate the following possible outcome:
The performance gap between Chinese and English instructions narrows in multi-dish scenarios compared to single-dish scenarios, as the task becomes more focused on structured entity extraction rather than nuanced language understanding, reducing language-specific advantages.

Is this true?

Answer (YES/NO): NO